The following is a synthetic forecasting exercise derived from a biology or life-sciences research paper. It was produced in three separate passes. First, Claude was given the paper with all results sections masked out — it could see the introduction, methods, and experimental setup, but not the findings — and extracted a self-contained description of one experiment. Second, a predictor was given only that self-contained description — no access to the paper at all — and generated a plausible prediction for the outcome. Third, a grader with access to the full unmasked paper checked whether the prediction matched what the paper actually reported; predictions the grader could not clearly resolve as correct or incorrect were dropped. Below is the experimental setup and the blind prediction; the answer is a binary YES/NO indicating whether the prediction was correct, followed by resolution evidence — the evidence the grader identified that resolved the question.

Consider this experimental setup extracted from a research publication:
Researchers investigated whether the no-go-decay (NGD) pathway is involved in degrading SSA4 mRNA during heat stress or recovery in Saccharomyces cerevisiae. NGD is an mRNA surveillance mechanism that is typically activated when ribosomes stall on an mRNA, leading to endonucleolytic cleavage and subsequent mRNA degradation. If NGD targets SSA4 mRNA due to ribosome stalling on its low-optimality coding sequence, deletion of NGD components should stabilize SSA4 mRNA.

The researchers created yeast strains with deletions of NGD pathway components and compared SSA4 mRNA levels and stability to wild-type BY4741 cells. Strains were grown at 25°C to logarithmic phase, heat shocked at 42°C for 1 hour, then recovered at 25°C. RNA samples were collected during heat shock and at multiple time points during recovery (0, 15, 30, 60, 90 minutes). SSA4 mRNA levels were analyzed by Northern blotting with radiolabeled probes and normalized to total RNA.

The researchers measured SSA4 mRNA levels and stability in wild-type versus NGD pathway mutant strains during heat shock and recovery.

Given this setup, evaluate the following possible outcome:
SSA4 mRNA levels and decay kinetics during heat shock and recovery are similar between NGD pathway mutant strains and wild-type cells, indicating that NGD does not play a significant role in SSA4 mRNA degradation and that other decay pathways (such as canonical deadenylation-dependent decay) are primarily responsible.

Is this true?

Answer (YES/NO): YES